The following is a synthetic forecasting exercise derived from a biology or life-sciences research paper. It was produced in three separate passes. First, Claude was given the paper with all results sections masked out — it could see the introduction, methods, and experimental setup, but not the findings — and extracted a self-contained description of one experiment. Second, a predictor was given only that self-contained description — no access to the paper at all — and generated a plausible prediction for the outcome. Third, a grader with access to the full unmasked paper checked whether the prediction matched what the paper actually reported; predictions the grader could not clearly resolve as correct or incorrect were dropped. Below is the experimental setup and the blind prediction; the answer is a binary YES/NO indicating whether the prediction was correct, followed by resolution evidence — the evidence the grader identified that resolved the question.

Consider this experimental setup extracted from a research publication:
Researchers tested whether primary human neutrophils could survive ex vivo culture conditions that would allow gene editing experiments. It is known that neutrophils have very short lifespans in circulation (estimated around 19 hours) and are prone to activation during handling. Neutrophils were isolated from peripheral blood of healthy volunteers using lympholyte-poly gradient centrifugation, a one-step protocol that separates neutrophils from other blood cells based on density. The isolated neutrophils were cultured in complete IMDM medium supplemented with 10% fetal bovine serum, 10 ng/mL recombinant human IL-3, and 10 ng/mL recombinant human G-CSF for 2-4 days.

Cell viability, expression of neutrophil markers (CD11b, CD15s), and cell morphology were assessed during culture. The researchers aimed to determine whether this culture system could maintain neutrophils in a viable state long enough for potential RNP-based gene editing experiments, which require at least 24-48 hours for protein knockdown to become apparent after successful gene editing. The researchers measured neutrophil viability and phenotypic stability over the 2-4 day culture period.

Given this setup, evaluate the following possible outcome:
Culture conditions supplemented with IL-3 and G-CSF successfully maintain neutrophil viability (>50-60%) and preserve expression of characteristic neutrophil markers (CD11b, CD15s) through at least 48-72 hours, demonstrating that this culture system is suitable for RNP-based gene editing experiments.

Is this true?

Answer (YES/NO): NO